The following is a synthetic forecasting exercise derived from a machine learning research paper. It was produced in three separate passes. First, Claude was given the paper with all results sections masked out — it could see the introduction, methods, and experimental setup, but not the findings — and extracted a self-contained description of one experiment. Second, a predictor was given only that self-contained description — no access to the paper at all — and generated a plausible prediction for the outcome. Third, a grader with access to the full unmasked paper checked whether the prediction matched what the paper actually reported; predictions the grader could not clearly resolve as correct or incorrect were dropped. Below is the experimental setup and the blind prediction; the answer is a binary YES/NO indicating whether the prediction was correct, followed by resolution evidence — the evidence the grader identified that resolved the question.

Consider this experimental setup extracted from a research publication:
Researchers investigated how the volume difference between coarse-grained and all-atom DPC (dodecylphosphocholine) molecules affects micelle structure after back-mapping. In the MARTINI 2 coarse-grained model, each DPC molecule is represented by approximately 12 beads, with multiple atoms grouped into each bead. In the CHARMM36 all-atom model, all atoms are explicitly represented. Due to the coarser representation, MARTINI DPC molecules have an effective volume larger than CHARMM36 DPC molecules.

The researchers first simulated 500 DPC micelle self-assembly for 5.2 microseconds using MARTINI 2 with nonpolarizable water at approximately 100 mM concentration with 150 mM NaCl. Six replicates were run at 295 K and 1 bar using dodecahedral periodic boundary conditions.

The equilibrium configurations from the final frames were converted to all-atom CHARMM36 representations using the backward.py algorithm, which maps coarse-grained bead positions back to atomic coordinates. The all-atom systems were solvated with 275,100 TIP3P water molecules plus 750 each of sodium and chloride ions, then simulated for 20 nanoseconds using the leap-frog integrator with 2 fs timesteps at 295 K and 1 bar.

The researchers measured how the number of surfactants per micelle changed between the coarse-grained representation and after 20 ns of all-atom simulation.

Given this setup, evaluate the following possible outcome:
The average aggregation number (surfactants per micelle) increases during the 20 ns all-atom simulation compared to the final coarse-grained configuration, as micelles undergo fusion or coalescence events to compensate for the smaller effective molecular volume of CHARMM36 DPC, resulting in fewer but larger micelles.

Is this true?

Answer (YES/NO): NO